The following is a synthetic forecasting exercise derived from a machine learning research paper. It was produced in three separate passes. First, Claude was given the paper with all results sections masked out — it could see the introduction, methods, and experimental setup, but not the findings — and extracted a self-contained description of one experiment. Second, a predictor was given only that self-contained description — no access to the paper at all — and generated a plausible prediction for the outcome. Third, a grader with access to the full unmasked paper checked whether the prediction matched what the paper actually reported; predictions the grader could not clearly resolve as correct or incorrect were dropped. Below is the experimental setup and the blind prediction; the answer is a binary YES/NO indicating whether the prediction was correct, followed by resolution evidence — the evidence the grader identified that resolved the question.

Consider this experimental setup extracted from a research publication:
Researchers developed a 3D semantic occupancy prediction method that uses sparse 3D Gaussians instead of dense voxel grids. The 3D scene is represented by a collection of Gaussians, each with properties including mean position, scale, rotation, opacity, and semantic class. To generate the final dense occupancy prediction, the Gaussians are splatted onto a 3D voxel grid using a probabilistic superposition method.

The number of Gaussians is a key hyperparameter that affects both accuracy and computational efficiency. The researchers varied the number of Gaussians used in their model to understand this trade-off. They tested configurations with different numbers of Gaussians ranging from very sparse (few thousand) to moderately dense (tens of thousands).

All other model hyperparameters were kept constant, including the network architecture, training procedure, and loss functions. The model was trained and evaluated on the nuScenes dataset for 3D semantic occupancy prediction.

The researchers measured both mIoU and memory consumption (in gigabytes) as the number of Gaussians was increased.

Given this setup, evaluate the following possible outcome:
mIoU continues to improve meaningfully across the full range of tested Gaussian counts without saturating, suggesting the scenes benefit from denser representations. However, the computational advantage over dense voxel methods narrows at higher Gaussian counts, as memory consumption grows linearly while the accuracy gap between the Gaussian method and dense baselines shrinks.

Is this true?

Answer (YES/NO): NO